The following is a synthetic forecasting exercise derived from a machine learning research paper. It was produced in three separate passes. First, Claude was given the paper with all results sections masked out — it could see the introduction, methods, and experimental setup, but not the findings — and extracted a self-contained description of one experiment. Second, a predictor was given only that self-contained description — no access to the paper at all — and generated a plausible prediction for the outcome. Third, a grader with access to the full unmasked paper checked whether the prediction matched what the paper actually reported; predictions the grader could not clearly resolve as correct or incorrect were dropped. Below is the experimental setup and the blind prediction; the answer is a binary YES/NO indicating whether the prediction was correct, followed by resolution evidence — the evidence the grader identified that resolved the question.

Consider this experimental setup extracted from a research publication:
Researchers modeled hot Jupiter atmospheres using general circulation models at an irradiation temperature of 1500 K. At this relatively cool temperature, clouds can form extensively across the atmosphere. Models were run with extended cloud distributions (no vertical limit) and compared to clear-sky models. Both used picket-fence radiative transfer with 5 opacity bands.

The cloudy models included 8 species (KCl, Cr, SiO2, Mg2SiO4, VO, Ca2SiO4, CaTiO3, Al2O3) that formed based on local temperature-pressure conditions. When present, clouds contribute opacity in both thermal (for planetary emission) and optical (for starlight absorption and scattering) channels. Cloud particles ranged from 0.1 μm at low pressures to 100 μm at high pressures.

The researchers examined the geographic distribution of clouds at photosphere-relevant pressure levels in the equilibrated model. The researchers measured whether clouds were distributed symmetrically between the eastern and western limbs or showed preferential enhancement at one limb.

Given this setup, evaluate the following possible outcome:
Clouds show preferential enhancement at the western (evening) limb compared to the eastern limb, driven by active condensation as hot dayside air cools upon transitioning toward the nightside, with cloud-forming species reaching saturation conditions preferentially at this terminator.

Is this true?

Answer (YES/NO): NO